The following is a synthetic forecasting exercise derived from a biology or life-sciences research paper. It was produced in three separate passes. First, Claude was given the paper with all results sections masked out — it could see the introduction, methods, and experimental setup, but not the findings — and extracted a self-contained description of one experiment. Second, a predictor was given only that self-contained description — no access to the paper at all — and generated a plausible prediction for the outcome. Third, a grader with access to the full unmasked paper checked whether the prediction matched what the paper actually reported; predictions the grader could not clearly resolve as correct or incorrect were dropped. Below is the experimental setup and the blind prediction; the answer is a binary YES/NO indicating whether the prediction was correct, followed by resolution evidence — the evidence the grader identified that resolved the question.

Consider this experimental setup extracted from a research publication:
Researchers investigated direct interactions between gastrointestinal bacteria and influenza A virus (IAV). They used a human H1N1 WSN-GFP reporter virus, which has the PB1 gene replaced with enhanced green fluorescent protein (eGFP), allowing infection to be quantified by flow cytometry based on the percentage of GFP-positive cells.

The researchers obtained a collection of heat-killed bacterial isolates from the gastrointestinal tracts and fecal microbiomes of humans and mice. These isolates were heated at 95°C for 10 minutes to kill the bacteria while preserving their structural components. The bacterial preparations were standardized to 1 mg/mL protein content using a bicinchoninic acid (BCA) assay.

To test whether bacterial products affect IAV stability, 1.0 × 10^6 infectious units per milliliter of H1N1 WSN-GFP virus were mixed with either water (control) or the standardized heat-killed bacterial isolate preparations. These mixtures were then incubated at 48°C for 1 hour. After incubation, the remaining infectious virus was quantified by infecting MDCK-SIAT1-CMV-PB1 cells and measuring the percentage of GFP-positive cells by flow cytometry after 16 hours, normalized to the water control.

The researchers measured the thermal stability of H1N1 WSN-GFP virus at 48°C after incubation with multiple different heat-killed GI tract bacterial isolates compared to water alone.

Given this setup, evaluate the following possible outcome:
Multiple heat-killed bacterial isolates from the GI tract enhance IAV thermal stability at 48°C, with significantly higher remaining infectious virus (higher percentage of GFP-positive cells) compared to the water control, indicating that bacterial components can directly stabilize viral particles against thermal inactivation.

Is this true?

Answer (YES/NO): NO